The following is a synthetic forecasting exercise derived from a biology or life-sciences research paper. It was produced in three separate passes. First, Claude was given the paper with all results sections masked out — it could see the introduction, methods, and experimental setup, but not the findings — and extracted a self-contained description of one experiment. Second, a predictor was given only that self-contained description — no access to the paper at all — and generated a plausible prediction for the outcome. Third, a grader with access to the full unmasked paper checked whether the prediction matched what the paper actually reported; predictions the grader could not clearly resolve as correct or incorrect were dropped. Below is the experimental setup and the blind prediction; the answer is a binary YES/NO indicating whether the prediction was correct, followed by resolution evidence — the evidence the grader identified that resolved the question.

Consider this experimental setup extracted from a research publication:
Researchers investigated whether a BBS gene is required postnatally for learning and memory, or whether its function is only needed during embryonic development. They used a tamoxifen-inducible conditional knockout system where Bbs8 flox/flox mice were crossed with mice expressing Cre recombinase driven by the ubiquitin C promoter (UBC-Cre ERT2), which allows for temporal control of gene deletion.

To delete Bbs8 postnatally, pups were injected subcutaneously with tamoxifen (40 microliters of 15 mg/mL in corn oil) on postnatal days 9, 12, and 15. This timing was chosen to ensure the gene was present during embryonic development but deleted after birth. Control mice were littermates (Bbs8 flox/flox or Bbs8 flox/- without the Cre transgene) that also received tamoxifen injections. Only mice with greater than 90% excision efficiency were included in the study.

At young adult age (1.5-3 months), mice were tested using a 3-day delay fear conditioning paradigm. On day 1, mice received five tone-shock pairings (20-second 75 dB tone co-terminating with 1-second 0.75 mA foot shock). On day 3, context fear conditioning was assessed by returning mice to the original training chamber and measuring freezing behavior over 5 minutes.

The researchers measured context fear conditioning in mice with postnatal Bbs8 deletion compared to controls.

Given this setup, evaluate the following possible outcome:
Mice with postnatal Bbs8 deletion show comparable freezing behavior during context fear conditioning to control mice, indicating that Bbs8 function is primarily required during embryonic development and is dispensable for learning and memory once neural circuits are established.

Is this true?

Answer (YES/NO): NO